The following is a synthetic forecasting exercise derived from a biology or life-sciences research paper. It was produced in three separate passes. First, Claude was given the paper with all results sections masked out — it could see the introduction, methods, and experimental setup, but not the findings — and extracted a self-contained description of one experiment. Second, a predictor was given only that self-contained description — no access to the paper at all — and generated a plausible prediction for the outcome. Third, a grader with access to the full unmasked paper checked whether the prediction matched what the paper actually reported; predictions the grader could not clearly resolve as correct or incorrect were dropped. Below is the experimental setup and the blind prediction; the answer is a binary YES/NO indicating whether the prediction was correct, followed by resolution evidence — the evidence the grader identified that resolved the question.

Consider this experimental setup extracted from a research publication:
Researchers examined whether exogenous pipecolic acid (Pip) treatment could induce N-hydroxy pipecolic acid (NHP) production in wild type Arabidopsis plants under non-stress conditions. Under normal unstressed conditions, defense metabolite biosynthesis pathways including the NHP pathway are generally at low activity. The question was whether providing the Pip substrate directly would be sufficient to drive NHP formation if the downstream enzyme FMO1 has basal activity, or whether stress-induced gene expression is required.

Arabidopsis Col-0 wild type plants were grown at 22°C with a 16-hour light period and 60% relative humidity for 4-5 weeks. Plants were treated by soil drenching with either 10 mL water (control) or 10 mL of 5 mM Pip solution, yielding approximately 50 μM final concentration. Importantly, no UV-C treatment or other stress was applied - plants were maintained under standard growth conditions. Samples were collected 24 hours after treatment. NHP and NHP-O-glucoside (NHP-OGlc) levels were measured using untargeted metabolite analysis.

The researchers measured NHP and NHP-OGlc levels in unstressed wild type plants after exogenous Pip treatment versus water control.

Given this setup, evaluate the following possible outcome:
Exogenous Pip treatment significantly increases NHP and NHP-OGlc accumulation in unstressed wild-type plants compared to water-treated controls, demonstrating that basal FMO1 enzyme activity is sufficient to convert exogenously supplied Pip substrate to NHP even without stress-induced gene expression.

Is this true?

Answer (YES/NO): YES